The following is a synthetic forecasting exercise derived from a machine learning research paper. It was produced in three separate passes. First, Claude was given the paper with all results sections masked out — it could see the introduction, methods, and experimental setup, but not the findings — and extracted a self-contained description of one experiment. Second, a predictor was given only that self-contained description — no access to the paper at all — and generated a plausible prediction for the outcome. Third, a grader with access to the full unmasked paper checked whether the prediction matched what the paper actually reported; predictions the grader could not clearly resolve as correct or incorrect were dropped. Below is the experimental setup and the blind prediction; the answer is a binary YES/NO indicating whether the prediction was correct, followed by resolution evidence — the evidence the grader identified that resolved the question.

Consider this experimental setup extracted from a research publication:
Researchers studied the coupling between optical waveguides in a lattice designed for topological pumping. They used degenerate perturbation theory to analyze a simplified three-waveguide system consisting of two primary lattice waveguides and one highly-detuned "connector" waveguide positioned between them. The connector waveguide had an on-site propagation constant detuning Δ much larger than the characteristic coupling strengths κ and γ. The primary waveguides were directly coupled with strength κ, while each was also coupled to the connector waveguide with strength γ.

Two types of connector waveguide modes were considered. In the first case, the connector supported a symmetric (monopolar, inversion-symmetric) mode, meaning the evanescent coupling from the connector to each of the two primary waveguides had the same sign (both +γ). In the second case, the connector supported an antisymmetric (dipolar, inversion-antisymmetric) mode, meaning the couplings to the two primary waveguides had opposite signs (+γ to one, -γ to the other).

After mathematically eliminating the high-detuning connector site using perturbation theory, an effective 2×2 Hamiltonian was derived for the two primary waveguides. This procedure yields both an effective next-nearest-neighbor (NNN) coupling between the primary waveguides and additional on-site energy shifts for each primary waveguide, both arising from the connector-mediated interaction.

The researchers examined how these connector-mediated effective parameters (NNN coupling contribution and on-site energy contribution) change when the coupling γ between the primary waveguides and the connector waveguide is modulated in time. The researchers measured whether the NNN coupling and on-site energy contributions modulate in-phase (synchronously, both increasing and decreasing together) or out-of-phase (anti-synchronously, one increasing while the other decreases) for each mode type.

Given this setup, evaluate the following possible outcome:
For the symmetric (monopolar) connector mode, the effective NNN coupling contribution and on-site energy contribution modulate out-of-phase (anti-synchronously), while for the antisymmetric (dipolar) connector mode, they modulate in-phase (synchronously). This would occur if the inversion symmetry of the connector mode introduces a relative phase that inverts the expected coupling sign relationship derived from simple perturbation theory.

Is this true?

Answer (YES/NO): NO